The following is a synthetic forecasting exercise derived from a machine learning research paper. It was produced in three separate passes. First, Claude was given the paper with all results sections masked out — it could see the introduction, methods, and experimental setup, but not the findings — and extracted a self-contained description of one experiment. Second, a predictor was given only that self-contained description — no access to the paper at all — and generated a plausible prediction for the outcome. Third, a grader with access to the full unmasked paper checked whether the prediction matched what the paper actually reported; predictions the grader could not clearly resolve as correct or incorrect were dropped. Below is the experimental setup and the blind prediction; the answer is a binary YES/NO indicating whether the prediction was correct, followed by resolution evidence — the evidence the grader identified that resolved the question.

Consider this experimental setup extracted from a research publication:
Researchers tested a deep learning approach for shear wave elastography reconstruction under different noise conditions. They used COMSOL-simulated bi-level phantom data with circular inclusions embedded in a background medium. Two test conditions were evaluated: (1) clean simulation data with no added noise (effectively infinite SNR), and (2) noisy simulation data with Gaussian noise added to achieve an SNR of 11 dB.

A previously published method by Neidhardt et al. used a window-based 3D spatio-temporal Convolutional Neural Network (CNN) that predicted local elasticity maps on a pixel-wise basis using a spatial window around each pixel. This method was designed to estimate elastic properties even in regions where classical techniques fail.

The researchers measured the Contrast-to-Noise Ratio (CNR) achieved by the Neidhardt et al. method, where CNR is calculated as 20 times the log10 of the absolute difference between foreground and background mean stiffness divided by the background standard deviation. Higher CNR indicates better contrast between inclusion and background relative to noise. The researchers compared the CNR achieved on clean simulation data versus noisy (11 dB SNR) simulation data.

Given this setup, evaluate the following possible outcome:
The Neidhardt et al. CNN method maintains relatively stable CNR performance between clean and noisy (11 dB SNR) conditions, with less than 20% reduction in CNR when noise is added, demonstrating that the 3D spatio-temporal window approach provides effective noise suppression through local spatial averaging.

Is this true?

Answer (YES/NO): NO